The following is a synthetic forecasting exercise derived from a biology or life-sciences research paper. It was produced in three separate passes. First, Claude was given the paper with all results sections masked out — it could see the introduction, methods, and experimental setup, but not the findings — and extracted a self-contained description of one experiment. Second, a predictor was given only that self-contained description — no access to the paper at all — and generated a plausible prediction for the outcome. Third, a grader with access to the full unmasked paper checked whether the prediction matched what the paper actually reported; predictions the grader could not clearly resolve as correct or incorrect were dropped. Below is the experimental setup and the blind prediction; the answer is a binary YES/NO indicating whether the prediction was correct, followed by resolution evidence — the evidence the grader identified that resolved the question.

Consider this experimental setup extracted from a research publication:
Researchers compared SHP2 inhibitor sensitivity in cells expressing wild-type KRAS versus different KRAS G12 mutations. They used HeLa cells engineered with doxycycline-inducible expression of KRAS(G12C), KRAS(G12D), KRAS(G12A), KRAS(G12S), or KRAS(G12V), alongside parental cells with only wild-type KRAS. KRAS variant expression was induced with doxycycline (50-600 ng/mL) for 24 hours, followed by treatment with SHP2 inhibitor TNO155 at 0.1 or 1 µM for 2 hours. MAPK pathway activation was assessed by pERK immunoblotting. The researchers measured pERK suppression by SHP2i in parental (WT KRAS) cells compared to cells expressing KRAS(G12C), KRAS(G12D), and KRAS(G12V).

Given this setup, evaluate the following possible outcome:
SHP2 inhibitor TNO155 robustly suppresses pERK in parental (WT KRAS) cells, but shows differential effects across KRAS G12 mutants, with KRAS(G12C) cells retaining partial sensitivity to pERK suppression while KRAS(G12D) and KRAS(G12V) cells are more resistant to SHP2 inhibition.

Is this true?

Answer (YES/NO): YES